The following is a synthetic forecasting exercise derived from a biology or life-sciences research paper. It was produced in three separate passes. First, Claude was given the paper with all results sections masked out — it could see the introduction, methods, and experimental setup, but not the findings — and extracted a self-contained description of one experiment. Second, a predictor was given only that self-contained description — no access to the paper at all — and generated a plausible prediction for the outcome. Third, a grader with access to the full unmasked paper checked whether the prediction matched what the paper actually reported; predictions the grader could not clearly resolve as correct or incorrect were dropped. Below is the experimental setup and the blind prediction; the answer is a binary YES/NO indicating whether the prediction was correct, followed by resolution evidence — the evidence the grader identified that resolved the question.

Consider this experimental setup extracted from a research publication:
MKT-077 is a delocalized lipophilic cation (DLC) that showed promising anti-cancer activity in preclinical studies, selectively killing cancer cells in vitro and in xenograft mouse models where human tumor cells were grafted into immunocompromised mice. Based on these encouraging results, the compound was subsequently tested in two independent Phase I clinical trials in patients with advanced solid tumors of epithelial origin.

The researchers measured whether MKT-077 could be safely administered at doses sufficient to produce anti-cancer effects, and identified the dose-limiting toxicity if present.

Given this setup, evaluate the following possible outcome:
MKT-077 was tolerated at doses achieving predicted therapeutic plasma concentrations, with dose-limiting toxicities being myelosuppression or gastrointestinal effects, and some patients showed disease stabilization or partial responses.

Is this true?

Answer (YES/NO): NO